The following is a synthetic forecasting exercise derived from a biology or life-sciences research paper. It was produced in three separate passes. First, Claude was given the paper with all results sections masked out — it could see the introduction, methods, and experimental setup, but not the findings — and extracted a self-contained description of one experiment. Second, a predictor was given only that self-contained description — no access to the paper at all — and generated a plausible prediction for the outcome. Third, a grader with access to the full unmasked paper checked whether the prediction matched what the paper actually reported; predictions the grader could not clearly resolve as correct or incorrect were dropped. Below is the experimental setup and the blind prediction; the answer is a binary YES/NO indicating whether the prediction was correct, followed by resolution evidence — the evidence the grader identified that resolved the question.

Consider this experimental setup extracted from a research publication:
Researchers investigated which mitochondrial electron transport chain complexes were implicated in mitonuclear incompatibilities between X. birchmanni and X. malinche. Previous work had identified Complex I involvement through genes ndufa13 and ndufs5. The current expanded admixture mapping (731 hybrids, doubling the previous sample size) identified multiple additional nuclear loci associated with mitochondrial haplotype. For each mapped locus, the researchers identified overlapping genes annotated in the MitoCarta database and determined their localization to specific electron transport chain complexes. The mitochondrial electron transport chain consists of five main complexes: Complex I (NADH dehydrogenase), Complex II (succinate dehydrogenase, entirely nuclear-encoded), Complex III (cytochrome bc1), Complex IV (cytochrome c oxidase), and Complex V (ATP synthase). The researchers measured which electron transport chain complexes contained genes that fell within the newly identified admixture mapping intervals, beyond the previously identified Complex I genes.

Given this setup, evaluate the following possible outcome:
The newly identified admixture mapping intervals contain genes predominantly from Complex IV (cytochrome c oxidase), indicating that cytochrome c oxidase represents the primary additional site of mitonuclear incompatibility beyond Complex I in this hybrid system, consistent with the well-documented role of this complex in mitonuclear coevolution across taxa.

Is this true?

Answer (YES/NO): NO